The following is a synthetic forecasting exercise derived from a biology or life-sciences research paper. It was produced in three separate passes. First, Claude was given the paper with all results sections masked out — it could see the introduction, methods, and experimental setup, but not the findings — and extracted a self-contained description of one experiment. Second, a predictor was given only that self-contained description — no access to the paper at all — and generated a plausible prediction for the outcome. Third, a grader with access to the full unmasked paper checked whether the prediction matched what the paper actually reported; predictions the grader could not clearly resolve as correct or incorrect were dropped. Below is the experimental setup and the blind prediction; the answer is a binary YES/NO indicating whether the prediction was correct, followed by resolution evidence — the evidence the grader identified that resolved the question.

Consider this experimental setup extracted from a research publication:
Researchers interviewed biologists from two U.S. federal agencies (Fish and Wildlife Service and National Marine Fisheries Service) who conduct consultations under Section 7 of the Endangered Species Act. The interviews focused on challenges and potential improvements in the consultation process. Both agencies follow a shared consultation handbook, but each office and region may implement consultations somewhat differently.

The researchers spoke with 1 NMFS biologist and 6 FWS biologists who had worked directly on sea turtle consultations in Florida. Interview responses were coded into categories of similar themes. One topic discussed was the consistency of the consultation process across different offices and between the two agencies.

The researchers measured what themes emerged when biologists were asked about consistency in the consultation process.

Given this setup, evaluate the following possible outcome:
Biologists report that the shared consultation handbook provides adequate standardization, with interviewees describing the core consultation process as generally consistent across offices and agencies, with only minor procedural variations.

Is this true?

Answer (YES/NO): NO